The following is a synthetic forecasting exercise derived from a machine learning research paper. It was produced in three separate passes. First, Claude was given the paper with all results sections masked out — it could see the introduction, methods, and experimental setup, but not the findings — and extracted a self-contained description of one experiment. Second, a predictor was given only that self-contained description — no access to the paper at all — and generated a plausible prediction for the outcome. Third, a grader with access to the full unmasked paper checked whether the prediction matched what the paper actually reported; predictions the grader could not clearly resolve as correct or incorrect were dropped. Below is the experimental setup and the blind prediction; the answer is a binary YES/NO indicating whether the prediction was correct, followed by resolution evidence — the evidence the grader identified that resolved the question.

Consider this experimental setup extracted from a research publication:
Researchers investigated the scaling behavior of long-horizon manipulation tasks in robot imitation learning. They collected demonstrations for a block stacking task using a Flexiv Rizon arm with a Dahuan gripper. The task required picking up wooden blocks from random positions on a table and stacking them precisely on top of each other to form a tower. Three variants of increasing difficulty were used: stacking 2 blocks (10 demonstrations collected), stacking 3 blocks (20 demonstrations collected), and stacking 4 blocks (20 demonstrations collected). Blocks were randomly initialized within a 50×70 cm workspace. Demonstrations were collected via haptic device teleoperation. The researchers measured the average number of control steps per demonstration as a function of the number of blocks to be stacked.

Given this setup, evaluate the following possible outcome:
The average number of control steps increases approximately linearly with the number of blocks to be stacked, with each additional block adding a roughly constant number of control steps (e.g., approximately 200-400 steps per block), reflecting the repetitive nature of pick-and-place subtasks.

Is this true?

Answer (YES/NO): NO